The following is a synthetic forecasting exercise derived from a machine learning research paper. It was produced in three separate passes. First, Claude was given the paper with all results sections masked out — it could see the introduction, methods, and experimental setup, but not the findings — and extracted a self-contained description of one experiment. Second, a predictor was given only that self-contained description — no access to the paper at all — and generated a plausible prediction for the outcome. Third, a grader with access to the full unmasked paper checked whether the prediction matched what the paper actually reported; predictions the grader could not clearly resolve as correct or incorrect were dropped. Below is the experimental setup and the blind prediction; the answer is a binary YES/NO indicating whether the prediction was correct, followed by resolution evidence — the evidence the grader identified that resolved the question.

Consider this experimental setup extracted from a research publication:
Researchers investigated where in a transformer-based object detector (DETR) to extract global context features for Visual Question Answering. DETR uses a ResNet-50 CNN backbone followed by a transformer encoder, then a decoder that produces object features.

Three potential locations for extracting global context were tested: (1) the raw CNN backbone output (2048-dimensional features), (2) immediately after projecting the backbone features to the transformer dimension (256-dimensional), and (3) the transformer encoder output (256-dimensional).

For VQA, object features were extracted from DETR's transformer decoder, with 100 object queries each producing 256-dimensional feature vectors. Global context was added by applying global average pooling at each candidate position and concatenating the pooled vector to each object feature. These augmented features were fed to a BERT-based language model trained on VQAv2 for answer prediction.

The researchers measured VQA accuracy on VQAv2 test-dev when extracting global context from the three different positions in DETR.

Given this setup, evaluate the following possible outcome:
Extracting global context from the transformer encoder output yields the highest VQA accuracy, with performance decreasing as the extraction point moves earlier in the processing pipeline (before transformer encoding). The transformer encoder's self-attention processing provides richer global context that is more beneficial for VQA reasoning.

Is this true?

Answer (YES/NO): NO